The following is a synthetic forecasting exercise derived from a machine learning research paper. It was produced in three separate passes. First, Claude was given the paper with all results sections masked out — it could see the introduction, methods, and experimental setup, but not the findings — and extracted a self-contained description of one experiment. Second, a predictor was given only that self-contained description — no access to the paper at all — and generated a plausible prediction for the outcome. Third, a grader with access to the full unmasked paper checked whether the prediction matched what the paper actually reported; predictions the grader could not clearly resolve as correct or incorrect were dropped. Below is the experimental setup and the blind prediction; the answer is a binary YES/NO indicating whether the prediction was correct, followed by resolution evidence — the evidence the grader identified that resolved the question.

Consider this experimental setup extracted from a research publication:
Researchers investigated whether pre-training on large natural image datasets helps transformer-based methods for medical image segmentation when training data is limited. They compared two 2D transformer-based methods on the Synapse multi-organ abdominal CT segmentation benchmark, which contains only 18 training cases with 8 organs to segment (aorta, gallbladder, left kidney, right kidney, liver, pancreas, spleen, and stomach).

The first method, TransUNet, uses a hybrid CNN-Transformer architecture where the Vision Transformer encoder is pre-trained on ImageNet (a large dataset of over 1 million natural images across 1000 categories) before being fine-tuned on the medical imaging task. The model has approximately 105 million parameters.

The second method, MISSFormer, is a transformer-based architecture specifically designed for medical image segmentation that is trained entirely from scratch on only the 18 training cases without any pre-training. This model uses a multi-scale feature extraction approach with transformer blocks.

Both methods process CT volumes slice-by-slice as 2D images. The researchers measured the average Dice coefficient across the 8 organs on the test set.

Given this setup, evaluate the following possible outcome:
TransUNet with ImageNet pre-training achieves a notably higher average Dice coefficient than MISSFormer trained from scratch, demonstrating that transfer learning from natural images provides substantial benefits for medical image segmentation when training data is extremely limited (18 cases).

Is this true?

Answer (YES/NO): NO